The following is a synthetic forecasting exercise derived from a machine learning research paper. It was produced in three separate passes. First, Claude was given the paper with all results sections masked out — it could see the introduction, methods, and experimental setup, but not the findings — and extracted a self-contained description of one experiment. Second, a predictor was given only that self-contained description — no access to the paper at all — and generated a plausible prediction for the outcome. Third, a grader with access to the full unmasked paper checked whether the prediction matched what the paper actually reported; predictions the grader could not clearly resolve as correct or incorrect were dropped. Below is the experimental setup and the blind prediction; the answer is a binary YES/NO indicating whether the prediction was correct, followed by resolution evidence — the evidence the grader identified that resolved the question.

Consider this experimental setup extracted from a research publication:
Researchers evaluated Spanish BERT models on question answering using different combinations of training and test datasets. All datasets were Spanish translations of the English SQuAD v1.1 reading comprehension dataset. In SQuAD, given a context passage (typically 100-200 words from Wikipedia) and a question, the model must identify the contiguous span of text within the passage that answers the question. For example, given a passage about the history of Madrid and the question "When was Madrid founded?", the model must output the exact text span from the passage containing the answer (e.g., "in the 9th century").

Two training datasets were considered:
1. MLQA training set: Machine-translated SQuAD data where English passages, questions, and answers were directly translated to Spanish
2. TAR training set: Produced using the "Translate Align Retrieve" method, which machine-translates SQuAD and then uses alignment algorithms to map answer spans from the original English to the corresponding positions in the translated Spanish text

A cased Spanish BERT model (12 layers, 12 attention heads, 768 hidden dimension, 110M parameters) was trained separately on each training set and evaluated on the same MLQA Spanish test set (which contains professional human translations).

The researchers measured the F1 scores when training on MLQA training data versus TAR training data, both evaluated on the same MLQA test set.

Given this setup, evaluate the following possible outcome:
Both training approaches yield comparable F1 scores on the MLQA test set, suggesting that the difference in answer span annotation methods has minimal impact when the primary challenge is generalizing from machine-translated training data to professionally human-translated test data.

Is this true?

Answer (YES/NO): YES